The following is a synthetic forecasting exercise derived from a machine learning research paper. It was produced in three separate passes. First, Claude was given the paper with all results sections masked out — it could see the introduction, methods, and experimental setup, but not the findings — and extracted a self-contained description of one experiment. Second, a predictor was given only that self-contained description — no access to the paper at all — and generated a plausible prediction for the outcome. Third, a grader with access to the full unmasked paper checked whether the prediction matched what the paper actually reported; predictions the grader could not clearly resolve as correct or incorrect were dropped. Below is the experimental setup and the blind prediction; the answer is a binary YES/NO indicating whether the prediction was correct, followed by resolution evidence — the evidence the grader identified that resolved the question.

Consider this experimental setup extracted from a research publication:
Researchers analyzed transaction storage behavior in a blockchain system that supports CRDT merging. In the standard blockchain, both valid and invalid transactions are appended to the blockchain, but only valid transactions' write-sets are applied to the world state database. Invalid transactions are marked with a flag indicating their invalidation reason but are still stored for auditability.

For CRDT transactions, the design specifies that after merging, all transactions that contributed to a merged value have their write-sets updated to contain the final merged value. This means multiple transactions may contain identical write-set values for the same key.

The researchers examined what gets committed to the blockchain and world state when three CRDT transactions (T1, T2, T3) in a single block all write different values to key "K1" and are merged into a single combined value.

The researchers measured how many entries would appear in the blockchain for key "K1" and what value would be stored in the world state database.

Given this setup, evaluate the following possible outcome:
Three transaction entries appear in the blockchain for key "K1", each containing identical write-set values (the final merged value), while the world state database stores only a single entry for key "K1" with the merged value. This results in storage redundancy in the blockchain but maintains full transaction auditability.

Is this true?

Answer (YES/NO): YES